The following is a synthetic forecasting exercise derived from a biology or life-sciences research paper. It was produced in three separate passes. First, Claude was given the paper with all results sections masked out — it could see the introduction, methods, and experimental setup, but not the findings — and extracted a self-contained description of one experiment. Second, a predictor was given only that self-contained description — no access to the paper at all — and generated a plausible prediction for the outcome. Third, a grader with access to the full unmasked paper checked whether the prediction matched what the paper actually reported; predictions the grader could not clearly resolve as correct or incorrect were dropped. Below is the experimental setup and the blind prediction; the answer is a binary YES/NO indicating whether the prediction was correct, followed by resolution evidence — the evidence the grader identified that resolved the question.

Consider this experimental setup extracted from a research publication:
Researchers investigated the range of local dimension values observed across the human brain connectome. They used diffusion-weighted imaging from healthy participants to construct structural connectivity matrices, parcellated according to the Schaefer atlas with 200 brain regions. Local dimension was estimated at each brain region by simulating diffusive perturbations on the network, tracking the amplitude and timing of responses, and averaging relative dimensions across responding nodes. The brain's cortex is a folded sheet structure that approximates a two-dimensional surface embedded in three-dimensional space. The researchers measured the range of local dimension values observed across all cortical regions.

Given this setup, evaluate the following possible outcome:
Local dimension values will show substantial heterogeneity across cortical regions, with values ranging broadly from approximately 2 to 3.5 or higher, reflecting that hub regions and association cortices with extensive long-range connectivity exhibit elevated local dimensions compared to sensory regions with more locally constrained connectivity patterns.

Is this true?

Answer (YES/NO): NO